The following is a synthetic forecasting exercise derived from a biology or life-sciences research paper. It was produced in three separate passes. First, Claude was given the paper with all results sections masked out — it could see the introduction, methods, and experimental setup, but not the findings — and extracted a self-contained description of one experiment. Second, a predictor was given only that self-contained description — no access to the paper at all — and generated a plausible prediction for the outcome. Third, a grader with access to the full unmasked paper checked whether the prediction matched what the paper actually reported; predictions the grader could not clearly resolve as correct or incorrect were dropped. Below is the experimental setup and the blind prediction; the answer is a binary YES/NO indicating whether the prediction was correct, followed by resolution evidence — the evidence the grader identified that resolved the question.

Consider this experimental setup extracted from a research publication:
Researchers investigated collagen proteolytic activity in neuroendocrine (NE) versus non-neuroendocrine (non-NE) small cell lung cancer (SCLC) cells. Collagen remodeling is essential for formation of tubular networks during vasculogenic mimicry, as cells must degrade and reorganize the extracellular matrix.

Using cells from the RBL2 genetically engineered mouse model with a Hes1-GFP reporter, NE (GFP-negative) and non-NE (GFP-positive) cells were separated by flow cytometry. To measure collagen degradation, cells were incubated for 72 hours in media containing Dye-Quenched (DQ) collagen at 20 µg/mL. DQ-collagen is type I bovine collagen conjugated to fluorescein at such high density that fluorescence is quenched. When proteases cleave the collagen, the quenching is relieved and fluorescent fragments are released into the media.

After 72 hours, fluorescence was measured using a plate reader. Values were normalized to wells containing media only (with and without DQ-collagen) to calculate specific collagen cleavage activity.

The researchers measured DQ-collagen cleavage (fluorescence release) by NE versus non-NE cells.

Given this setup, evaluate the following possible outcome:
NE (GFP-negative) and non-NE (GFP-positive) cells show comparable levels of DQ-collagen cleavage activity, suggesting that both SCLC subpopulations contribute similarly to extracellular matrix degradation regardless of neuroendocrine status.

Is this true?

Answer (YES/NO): NO